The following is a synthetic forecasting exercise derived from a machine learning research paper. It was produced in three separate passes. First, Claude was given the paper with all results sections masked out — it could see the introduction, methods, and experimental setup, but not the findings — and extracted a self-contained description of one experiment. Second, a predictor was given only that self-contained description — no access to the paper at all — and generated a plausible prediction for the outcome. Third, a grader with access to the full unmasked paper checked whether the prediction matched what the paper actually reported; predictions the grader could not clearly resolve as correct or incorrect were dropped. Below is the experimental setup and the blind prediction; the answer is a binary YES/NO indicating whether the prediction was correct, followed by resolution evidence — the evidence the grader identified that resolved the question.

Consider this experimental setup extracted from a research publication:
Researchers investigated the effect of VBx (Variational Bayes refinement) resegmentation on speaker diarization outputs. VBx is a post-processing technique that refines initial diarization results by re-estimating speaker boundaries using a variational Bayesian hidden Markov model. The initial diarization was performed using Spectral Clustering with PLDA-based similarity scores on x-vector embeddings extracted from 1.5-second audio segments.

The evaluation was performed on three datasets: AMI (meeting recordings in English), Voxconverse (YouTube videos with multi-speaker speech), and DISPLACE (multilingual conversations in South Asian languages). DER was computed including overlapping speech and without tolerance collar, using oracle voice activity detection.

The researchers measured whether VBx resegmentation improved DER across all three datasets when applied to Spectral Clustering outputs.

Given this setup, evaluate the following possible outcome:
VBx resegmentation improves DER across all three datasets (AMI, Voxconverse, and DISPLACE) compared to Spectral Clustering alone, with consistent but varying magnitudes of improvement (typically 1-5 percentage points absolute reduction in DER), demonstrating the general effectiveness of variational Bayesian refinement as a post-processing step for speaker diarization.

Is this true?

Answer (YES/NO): YES